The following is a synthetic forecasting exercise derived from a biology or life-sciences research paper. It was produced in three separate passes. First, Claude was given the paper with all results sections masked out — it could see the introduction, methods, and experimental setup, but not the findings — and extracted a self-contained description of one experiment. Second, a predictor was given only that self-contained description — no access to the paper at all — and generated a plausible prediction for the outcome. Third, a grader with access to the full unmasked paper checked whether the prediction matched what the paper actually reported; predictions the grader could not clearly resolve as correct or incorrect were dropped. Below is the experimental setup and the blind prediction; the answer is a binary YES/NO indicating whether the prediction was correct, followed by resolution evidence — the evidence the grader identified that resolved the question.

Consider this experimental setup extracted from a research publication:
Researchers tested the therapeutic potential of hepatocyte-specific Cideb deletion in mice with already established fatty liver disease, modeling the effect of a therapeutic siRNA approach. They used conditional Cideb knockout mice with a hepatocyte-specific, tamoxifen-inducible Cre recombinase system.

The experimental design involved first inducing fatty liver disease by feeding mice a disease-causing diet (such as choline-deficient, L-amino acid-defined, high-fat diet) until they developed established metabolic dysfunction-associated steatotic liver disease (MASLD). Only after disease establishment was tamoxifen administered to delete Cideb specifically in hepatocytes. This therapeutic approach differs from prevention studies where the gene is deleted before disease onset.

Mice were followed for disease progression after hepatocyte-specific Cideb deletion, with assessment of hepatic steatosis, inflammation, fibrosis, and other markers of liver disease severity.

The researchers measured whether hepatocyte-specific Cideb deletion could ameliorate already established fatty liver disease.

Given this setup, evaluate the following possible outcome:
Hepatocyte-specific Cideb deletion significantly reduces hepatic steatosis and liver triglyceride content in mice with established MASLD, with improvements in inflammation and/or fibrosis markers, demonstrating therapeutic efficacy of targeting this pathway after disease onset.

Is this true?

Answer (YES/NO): NO